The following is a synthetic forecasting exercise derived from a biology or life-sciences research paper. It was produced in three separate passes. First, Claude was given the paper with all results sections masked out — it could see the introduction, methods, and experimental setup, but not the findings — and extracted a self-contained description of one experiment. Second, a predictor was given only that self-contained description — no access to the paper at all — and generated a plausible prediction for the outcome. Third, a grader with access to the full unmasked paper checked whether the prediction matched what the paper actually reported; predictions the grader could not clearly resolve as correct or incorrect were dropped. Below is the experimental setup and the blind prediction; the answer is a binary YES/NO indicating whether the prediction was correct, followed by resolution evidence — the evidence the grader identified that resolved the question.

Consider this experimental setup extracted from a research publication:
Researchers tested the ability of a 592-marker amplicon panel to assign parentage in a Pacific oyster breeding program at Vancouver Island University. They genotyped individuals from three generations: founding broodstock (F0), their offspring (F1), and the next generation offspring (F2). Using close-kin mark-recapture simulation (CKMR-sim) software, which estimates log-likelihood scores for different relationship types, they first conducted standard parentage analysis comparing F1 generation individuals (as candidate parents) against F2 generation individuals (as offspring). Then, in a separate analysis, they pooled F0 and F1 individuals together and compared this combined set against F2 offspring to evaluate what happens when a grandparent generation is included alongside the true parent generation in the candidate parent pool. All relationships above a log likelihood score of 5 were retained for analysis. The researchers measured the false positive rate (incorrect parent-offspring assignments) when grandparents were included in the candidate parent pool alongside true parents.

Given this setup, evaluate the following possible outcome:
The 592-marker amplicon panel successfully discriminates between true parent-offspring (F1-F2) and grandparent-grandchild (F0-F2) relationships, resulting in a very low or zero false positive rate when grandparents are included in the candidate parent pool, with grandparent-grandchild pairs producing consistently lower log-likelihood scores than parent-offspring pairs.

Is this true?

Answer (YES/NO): NO